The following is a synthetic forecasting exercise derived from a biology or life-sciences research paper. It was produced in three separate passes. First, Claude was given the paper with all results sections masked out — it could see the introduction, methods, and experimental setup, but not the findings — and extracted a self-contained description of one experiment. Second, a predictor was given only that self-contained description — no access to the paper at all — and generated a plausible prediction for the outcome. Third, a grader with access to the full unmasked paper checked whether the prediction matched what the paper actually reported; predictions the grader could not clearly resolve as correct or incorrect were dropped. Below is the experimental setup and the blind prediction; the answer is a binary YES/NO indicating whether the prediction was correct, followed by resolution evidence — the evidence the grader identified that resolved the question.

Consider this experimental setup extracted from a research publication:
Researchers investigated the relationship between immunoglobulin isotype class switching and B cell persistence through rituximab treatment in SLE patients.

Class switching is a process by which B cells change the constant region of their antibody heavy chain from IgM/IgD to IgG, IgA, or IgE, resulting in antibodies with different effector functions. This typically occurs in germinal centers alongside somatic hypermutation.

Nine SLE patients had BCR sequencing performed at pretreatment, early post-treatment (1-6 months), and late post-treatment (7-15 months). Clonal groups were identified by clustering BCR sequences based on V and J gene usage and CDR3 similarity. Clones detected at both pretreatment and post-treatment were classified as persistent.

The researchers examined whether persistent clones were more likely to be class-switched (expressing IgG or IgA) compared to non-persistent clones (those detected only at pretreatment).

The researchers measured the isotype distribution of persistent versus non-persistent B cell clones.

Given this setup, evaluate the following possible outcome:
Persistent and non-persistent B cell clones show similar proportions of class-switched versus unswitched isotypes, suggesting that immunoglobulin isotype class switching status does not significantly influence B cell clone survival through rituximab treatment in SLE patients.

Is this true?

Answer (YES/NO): NO